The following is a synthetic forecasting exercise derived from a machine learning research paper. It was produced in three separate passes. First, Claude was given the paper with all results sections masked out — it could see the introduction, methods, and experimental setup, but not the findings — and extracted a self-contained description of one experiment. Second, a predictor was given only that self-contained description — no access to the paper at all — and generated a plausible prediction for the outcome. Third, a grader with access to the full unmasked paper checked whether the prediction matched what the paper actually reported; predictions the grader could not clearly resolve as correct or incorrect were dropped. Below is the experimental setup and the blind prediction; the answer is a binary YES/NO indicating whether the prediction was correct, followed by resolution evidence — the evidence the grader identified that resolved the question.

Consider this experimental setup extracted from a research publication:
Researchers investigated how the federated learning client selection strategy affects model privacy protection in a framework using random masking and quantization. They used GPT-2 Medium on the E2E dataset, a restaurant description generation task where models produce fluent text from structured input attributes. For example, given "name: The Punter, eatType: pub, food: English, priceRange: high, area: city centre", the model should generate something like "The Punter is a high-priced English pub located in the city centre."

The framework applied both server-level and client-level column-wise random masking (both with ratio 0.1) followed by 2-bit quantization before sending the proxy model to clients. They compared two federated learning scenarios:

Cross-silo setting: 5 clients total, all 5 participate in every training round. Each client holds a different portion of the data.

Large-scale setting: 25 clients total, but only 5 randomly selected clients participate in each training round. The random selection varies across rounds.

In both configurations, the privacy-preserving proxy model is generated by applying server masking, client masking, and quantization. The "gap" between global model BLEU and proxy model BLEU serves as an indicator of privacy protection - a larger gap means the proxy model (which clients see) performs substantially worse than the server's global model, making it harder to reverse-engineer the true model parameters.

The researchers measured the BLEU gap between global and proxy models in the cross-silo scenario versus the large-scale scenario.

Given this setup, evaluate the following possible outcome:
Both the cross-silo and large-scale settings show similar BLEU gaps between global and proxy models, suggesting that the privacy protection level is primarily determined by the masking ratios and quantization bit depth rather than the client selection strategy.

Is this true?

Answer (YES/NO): NO